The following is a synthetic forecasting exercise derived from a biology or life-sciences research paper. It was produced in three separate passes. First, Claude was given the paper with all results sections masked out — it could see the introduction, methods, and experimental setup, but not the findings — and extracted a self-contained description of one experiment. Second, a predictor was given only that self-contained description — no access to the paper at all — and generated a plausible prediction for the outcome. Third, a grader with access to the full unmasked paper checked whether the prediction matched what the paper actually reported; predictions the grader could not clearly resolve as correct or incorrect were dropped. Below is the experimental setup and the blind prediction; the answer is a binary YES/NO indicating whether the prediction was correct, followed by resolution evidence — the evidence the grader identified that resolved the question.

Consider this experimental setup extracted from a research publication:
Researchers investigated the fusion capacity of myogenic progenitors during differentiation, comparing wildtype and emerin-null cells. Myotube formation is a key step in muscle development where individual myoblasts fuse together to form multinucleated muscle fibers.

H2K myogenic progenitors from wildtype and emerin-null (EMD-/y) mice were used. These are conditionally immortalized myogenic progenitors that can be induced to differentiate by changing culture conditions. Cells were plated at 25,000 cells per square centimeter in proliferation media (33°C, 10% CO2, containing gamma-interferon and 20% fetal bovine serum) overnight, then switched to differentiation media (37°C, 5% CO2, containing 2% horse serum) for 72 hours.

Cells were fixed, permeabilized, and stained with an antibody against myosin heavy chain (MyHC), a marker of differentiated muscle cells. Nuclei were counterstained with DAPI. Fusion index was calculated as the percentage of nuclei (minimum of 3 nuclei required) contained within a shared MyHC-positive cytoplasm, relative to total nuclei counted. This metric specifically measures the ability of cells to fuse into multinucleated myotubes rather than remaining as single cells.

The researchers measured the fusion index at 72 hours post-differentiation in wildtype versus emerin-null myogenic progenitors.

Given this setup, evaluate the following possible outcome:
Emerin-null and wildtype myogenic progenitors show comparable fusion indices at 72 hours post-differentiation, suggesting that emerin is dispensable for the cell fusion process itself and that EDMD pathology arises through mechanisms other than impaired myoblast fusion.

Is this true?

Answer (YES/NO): NO